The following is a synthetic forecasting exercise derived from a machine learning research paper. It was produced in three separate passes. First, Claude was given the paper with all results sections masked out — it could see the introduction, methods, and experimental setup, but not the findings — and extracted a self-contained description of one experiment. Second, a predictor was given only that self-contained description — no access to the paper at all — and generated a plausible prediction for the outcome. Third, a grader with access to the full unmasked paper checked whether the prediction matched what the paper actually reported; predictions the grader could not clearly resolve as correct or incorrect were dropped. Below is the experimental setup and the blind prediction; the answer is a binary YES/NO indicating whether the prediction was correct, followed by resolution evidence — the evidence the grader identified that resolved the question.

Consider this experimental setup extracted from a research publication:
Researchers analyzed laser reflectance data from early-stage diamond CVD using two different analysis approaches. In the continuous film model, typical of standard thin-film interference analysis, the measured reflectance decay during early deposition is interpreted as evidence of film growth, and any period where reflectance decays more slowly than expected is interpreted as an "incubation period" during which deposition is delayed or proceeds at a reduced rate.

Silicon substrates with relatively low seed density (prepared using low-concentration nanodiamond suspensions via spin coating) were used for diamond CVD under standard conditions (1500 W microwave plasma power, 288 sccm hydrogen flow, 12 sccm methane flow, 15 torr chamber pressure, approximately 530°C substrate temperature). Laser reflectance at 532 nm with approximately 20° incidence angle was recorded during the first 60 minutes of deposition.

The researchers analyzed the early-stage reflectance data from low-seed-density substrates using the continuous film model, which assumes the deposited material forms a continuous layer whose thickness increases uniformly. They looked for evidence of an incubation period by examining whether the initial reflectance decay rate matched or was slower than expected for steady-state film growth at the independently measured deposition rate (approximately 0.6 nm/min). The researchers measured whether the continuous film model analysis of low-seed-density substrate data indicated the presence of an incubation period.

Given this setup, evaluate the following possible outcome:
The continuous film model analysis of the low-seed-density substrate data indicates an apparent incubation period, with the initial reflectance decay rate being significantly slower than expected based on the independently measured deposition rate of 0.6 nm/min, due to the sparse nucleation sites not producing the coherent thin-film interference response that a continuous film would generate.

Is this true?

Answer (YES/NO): YES